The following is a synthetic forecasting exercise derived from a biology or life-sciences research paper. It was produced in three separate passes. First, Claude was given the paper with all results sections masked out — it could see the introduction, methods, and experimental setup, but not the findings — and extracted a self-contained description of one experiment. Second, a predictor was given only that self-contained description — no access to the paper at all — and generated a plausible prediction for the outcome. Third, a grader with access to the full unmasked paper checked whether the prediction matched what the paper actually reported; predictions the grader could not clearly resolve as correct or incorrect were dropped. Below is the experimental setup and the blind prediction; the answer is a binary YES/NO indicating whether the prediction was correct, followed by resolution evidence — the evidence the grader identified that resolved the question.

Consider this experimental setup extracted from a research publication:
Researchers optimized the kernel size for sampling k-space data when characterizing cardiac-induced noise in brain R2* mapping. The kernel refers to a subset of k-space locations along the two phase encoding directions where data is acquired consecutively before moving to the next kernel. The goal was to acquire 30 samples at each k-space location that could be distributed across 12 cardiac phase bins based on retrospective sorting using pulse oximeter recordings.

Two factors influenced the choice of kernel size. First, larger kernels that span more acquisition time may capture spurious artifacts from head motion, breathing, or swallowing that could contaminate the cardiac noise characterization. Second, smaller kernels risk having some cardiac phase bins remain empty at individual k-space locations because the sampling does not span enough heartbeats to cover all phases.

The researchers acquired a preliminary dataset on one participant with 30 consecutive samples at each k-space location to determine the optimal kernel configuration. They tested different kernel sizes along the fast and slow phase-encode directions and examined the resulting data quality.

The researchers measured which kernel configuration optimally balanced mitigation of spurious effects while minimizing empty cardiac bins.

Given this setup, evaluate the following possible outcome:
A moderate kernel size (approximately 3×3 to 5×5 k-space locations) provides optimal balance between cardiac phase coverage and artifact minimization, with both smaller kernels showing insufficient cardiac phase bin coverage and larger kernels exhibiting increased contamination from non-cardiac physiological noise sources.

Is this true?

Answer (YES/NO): NO